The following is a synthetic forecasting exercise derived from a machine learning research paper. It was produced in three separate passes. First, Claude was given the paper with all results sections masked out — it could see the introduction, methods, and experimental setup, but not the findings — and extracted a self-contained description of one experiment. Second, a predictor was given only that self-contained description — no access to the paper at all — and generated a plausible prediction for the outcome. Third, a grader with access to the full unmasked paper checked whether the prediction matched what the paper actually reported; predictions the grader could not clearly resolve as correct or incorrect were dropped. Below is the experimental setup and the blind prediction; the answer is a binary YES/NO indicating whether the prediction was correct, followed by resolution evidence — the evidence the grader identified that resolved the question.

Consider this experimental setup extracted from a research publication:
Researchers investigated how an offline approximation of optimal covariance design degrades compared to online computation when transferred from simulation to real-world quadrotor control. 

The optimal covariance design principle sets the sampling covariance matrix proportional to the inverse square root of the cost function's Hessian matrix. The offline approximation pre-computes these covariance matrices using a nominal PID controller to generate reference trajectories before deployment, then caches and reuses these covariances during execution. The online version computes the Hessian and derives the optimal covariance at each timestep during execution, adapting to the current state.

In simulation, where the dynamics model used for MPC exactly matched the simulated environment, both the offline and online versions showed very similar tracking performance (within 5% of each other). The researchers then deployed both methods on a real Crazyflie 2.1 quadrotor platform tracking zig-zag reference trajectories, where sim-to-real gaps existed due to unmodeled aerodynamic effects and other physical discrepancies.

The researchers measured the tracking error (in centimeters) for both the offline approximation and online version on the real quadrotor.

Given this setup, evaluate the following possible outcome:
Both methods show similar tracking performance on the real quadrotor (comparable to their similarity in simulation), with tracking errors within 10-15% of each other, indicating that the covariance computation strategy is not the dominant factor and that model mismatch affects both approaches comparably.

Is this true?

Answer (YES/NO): NO